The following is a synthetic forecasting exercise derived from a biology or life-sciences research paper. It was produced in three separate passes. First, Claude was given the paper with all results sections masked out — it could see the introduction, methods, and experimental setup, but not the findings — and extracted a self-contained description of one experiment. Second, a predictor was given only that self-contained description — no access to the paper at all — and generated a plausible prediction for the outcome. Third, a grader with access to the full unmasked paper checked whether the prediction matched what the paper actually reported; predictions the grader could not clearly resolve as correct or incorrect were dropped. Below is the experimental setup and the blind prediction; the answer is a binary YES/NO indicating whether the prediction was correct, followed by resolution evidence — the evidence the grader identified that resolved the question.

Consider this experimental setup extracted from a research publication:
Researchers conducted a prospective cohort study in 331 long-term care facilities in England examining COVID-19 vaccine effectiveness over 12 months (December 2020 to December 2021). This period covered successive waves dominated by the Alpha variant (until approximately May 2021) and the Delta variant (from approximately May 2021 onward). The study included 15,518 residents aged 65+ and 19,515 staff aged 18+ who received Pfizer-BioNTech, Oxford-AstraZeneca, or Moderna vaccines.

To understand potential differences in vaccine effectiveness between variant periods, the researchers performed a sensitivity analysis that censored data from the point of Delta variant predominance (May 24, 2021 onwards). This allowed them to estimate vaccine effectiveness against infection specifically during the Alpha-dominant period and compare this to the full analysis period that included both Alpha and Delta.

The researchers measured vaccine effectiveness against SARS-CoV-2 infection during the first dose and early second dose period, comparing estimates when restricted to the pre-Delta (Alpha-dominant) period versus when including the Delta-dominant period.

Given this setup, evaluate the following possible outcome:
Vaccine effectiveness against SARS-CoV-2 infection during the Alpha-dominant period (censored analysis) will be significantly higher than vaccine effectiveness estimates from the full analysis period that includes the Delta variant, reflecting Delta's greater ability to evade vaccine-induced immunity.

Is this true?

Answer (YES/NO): YES